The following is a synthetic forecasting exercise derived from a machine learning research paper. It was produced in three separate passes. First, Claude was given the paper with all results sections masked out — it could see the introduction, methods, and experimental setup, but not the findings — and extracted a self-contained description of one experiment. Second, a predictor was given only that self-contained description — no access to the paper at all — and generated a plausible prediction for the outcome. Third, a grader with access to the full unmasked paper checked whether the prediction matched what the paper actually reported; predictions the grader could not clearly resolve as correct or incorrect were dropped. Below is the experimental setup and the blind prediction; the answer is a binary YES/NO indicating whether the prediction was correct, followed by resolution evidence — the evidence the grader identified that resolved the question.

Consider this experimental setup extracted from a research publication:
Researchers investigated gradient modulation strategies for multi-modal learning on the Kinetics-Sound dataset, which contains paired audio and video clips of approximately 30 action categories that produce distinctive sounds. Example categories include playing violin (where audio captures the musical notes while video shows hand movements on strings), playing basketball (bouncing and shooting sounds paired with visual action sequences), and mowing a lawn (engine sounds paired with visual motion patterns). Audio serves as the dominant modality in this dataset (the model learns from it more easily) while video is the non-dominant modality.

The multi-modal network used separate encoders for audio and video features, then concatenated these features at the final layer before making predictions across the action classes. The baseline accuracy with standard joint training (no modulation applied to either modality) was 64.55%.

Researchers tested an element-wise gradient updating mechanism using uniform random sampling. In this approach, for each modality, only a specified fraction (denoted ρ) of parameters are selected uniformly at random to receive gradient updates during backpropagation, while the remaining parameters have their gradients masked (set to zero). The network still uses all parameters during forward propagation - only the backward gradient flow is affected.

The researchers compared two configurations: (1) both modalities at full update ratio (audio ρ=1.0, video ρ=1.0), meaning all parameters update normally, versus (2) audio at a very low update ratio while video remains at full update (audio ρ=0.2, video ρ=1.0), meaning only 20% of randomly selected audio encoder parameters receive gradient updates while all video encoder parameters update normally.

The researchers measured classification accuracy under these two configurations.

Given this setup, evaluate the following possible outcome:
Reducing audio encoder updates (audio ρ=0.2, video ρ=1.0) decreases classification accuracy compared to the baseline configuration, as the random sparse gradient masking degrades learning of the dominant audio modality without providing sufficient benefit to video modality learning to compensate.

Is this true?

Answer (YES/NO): NO